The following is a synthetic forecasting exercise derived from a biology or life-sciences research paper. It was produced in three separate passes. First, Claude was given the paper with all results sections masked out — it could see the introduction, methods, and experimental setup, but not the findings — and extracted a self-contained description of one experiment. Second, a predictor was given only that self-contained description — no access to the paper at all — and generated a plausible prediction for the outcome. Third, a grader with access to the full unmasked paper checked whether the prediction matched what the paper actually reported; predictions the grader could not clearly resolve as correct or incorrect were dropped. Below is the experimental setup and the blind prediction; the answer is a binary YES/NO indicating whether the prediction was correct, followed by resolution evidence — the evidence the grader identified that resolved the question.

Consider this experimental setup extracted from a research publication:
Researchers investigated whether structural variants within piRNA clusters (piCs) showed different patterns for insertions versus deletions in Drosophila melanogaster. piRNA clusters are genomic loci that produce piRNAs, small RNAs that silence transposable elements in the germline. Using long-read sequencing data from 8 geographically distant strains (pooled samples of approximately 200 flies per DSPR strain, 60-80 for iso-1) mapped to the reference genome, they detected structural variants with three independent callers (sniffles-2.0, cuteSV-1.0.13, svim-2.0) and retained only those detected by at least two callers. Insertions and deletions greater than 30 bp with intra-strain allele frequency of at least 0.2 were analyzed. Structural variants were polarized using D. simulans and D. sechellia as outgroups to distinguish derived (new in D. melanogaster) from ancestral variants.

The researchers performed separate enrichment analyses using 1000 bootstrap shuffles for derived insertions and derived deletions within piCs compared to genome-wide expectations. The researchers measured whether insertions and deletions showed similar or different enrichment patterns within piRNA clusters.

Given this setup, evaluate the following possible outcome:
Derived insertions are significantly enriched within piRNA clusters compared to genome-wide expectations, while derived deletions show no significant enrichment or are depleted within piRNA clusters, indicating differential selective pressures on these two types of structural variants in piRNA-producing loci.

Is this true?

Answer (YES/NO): NO